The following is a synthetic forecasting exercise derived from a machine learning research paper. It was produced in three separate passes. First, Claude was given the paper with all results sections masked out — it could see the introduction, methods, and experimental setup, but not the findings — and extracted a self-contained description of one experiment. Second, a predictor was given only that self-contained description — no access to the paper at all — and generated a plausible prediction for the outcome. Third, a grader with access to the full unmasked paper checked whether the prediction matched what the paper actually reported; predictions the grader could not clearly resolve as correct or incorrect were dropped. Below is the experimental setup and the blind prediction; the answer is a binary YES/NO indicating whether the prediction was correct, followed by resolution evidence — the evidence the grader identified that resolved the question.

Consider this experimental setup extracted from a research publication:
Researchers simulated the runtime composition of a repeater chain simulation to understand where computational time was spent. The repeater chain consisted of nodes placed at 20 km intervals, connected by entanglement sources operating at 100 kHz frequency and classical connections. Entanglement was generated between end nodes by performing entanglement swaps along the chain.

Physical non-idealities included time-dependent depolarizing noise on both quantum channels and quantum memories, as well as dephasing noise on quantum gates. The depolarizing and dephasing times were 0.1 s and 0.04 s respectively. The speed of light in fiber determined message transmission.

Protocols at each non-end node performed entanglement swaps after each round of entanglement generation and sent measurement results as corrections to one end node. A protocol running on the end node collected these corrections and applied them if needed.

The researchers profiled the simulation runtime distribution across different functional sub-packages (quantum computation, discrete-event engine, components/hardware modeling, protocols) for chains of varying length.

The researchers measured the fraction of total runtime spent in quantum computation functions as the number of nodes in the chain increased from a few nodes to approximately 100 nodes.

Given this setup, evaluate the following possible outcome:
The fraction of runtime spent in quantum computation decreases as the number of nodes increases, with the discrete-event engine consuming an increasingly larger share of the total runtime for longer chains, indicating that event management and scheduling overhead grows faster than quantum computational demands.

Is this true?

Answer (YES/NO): NO